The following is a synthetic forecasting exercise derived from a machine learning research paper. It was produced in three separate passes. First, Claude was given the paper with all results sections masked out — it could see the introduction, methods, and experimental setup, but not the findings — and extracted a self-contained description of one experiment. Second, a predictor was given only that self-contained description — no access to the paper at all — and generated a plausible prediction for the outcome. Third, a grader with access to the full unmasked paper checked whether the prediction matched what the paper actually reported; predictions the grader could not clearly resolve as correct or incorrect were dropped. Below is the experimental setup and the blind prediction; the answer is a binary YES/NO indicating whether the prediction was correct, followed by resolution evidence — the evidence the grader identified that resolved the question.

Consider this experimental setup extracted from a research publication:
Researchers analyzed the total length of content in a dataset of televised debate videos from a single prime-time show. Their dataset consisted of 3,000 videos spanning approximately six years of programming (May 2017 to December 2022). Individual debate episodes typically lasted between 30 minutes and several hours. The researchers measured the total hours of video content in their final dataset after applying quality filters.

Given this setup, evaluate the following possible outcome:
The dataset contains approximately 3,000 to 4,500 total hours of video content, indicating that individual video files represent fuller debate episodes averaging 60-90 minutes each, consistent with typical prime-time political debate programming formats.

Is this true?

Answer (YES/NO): NO